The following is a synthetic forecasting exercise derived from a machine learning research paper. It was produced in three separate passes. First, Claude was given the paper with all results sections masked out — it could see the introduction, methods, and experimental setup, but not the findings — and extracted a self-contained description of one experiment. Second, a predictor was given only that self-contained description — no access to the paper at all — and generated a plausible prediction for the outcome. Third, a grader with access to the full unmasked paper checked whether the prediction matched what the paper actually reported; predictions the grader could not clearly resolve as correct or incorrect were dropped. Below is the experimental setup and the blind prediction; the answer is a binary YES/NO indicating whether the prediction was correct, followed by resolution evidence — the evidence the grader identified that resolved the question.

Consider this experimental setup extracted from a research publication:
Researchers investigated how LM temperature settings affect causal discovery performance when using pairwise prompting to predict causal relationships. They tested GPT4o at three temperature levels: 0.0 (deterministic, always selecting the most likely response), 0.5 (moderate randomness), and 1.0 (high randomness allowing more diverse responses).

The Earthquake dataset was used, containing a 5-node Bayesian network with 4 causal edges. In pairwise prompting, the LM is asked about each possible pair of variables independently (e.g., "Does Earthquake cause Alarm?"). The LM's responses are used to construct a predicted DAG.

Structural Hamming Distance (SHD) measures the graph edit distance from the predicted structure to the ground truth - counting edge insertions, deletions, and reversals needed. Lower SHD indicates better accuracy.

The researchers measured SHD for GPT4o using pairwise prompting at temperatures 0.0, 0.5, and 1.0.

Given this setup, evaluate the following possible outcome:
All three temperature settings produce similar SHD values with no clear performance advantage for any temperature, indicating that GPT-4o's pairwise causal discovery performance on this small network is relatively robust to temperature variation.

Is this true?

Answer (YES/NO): NO